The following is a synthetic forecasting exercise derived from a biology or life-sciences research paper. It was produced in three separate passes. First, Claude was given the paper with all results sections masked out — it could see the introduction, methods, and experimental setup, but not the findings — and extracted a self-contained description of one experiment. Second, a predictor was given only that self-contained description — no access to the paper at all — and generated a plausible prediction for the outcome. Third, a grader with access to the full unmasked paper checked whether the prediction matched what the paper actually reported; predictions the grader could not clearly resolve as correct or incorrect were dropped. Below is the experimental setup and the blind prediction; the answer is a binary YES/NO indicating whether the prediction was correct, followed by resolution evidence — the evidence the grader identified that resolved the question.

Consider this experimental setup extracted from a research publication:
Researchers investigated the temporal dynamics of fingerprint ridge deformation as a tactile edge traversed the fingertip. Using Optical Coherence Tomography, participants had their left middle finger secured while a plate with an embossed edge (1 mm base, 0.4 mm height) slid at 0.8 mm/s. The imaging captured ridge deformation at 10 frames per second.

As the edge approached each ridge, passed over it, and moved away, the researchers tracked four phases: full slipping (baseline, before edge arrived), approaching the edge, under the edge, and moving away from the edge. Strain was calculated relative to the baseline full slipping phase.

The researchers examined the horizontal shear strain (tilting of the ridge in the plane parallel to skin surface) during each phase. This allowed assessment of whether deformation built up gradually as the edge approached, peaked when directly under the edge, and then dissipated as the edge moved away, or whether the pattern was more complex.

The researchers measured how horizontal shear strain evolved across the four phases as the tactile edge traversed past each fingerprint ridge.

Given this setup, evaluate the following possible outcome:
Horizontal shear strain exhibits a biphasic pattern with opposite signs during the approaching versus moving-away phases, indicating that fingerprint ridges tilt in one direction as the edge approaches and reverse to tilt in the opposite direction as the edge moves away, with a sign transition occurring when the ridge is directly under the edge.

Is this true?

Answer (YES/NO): NO